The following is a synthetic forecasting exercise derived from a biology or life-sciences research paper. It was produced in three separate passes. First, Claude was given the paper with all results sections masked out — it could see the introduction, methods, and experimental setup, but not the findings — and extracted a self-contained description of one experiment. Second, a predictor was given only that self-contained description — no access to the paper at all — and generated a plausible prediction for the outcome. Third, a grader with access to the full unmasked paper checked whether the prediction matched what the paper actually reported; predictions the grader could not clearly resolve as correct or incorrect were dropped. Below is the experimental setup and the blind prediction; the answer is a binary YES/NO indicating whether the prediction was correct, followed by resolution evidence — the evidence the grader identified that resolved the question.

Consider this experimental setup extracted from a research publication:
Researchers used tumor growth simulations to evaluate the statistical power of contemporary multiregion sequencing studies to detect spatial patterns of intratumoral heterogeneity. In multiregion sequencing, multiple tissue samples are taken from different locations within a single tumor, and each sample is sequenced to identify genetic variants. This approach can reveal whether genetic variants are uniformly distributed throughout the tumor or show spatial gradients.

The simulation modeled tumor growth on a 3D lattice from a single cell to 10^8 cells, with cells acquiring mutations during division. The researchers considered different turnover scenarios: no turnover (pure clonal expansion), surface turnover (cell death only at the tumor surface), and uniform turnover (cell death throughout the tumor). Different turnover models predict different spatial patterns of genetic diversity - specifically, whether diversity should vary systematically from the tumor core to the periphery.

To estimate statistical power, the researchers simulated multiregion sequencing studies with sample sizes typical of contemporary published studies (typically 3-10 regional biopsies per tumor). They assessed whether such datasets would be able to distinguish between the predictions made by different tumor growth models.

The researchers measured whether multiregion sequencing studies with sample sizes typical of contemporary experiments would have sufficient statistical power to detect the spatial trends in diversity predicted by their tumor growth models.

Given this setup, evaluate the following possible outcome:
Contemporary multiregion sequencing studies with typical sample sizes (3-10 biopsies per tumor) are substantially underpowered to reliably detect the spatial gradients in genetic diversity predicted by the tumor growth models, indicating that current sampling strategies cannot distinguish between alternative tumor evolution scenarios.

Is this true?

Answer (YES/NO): NO